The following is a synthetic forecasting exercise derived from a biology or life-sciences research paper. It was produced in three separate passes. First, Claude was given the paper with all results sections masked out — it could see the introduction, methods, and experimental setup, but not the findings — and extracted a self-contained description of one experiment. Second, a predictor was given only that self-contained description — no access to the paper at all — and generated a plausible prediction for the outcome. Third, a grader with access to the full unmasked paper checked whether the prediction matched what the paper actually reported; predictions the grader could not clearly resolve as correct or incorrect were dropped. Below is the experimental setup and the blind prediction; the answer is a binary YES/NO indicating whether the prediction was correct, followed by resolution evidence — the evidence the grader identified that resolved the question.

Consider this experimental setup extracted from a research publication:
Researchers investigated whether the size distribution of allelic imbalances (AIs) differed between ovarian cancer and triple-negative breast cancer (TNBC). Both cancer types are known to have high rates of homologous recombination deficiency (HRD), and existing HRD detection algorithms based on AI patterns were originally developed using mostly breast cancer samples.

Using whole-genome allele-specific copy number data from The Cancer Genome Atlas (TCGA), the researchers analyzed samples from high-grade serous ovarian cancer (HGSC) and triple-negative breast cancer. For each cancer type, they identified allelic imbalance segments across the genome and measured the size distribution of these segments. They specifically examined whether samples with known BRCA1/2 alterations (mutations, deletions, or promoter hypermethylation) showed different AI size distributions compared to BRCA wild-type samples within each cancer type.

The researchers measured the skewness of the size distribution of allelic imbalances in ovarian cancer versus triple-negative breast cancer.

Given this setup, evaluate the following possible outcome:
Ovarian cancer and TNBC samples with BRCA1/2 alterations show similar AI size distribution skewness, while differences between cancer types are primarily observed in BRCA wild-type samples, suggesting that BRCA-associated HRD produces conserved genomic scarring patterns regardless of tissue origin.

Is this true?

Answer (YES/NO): YES